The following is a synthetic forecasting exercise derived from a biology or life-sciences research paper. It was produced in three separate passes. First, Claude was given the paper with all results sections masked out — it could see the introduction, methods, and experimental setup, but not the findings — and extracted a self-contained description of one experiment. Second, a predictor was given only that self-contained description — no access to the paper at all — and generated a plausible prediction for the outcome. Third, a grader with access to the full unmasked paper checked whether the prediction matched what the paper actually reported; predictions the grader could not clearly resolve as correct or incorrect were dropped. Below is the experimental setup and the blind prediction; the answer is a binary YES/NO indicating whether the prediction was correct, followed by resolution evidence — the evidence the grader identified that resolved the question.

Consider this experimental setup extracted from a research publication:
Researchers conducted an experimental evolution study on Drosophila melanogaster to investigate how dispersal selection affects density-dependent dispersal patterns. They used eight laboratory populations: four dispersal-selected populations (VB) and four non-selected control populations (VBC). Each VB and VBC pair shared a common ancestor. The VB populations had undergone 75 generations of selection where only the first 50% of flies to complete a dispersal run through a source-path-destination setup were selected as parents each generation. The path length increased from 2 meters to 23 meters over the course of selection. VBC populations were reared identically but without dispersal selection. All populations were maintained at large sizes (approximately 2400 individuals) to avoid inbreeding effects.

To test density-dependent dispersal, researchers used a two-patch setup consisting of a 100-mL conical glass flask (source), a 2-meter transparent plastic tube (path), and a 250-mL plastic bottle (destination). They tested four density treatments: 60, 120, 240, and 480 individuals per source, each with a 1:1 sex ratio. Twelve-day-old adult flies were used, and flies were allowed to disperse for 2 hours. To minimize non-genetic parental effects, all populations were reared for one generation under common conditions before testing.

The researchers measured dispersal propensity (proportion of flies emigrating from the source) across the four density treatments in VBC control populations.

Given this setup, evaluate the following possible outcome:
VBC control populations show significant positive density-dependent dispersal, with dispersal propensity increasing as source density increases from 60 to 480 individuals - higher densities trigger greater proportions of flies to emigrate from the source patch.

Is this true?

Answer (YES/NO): NO